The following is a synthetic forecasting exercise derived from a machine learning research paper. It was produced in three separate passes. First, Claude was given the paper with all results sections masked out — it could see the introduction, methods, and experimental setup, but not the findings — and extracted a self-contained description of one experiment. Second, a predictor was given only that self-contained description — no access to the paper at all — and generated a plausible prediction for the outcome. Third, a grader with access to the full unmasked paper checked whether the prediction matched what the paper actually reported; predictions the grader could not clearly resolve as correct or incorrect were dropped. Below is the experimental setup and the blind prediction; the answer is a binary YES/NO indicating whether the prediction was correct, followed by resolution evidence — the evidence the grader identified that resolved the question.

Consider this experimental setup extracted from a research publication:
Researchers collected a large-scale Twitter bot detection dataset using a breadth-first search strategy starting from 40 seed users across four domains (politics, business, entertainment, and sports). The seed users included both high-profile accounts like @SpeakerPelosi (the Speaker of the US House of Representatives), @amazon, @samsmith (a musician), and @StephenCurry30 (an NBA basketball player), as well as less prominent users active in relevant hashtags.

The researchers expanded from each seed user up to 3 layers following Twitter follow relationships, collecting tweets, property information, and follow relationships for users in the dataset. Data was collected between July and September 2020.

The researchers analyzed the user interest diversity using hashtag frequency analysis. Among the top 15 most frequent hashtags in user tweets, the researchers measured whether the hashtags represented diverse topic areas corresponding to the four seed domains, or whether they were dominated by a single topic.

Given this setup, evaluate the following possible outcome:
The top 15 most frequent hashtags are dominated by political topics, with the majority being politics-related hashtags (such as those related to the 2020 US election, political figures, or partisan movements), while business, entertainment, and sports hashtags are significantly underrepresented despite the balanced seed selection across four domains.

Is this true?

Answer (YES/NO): NO